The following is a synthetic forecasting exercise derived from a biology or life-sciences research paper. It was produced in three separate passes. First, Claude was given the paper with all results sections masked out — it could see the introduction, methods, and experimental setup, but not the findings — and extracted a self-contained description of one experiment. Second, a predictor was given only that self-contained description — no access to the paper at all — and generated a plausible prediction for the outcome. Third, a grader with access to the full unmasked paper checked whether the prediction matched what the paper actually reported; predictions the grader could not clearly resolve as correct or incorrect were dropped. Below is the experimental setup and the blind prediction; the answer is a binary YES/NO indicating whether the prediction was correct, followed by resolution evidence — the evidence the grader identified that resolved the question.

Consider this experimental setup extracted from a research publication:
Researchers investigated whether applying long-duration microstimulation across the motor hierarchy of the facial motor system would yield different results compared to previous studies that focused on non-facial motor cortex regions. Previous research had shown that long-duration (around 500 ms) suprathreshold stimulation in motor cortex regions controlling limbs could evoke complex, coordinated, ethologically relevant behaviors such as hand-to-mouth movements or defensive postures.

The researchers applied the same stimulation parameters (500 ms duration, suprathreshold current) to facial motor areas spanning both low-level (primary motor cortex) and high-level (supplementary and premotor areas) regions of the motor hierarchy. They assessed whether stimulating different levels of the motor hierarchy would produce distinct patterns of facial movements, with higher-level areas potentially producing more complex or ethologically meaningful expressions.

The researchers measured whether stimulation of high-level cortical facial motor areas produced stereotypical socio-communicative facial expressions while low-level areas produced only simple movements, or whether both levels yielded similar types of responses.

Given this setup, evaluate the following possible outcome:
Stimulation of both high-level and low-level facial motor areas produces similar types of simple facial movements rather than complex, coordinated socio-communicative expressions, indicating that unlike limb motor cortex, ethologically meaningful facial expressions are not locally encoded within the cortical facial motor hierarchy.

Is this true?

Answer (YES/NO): NO